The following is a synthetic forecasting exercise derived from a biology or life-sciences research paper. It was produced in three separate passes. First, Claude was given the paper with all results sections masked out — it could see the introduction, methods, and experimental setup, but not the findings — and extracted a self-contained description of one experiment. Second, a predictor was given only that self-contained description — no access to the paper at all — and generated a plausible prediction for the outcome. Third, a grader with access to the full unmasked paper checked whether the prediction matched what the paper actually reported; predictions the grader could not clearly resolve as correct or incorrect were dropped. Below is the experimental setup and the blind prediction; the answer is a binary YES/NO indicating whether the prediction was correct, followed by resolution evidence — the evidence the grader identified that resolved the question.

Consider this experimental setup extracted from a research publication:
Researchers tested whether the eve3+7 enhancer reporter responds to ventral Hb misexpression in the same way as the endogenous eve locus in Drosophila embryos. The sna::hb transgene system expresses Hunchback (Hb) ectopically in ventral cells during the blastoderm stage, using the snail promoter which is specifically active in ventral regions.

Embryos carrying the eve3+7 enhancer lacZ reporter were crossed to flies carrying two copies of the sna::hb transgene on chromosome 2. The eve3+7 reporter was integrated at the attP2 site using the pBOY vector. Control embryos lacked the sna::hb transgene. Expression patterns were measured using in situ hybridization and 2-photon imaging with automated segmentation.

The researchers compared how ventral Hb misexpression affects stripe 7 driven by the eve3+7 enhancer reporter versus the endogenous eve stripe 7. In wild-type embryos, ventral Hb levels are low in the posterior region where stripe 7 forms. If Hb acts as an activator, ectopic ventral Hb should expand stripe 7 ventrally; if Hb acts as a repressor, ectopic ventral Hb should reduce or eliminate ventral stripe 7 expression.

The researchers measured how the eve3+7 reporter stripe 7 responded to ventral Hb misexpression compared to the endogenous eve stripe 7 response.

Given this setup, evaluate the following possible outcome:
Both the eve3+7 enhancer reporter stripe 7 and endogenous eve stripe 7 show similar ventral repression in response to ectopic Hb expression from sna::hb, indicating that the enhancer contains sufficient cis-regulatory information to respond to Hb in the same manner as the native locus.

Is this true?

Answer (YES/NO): NO